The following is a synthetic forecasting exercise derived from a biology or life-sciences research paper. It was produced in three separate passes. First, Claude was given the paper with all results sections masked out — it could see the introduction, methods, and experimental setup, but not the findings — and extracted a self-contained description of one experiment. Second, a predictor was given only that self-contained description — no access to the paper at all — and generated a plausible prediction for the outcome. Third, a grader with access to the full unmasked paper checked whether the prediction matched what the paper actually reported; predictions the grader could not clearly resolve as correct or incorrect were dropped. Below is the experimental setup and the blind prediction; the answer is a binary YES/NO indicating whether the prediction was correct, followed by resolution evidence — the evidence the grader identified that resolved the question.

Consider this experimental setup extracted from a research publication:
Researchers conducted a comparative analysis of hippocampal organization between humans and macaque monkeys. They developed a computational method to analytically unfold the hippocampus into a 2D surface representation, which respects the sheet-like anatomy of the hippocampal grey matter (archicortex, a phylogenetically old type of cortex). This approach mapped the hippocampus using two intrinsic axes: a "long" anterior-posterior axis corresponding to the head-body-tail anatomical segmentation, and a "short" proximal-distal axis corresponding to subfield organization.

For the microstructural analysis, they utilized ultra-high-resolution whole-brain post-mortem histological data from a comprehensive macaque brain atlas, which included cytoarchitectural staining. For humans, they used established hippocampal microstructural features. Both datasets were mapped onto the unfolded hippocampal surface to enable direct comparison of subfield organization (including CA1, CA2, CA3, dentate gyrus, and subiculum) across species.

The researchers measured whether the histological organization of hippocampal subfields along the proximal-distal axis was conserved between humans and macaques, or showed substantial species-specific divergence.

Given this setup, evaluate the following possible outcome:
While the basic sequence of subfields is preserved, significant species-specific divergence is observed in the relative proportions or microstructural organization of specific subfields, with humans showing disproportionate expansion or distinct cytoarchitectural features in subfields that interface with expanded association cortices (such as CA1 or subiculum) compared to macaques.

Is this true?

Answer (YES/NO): NO